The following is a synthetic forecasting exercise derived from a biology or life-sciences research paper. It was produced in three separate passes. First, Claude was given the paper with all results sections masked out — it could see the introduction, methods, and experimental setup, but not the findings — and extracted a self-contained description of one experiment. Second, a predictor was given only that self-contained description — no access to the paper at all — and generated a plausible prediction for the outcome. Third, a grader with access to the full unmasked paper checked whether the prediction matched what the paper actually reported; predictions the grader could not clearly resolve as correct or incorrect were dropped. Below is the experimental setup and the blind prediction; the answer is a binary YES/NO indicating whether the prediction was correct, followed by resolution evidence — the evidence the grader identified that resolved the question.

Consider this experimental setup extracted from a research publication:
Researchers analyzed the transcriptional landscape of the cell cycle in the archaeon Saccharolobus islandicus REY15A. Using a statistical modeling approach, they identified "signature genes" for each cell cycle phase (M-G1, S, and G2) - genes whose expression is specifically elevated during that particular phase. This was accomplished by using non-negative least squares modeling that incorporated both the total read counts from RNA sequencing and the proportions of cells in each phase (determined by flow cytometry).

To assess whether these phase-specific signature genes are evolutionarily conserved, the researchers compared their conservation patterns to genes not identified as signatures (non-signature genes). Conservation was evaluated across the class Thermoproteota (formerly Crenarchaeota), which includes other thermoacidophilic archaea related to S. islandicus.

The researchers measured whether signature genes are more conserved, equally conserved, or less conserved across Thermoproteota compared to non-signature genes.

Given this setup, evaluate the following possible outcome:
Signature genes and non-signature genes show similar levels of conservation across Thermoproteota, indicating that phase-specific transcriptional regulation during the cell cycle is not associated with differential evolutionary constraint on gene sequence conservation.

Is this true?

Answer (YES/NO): NO